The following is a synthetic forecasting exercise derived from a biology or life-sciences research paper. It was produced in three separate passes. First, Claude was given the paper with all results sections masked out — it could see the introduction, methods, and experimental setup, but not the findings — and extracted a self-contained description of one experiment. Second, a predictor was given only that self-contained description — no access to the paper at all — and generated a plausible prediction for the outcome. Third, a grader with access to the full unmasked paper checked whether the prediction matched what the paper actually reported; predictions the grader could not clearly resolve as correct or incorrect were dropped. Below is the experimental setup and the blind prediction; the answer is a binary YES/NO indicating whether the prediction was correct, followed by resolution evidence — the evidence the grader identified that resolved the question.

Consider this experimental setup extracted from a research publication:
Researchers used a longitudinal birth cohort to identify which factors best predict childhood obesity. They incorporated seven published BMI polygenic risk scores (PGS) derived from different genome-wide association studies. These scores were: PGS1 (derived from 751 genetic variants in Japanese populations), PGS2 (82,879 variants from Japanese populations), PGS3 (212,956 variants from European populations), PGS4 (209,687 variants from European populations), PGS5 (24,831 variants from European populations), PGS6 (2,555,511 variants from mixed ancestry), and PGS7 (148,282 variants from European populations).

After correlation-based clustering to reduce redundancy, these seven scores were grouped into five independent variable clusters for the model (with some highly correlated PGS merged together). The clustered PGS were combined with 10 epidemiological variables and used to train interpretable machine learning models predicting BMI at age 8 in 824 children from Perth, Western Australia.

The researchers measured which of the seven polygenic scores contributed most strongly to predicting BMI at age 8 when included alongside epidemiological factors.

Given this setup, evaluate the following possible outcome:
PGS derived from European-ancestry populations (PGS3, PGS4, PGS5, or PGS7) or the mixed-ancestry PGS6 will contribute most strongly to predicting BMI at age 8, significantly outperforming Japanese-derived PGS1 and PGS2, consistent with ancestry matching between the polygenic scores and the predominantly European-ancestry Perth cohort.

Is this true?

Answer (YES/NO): YES